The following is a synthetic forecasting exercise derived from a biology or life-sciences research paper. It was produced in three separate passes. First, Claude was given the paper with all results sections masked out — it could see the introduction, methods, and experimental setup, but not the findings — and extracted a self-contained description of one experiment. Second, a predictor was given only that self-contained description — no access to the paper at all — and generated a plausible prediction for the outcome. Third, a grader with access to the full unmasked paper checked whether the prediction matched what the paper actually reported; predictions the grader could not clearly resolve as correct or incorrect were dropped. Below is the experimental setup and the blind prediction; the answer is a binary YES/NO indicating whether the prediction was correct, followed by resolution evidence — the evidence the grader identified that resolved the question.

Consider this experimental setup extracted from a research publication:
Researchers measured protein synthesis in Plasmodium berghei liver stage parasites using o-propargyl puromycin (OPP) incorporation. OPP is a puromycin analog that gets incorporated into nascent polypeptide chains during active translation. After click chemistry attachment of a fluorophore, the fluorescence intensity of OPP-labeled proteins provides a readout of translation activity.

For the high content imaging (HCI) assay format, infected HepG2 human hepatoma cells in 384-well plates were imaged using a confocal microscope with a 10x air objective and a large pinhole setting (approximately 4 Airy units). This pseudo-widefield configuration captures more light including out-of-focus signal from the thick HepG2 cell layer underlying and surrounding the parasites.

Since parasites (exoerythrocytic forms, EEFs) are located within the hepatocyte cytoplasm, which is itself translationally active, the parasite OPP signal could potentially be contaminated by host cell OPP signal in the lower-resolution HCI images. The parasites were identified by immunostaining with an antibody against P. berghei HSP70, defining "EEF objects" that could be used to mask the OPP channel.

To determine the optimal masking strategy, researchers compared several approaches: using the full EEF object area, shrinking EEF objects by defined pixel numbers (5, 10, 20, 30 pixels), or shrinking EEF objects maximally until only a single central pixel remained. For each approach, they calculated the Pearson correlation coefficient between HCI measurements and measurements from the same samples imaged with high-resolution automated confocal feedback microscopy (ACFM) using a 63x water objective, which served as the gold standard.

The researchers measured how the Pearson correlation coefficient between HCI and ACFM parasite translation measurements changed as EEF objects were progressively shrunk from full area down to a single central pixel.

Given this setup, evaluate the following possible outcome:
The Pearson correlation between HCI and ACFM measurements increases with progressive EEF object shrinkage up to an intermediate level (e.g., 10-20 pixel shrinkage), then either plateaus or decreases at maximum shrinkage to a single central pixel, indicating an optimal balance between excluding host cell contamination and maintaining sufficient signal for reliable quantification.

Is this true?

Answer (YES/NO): NO